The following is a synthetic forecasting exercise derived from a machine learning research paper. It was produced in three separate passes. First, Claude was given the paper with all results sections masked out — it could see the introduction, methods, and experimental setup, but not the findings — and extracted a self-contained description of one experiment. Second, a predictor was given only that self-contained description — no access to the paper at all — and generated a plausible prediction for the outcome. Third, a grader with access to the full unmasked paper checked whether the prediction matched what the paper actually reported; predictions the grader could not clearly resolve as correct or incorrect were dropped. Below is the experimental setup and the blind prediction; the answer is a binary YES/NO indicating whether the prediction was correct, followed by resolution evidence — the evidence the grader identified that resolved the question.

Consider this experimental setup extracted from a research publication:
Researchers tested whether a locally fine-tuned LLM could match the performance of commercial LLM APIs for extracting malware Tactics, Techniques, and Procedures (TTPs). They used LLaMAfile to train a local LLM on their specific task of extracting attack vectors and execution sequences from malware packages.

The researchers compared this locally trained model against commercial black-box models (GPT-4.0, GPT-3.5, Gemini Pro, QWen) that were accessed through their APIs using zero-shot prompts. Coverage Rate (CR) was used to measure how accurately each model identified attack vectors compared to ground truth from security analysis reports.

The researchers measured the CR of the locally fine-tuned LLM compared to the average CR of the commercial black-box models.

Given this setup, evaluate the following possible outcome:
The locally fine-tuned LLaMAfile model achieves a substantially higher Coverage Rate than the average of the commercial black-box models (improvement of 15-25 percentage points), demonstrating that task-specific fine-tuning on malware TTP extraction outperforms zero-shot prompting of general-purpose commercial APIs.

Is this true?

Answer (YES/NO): NO